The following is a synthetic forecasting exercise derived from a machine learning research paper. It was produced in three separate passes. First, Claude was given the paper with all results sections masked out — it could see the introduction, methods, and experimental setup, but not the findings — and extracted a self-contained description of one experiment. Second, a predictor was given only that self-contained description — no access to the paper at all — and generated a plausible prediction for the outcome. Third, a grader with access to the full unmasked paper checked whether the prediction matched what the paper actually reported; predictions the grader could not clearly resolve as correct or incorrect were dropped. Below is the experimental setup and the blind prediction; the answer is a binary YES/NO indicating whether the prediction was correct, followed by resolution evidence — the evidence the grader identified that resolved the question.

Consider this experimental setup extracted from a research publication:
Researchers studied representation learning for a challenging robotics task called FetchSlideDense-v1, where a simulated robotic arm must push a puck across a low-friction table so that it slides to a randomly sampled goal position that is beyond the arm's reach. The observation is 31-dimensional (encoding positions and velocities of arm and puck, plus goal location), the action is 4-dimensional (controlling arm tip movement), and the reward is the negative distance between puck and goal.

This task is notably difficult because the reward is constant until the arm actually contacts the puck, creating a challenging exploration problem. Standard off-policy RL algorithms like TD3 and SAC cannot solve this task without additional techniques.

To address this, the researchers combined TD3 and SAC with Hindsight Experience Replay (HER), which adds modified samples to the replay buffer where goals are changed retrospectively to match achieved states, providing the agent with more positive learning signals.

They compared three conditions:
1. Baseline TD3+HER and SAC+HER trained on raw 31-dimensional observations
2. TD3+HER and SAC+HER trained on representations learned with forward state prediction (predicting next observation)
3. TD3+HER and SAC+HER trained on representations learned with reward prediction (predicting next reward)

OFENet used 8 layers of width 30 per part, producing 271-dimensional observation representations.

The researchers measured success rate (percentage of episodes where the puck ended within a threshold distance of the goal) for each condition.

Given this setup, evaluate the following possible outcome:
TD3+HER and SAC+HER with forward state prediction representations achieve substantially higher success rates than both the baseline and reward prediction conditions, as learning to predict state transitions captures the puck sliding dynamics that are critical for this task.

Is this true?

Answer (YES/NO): NO